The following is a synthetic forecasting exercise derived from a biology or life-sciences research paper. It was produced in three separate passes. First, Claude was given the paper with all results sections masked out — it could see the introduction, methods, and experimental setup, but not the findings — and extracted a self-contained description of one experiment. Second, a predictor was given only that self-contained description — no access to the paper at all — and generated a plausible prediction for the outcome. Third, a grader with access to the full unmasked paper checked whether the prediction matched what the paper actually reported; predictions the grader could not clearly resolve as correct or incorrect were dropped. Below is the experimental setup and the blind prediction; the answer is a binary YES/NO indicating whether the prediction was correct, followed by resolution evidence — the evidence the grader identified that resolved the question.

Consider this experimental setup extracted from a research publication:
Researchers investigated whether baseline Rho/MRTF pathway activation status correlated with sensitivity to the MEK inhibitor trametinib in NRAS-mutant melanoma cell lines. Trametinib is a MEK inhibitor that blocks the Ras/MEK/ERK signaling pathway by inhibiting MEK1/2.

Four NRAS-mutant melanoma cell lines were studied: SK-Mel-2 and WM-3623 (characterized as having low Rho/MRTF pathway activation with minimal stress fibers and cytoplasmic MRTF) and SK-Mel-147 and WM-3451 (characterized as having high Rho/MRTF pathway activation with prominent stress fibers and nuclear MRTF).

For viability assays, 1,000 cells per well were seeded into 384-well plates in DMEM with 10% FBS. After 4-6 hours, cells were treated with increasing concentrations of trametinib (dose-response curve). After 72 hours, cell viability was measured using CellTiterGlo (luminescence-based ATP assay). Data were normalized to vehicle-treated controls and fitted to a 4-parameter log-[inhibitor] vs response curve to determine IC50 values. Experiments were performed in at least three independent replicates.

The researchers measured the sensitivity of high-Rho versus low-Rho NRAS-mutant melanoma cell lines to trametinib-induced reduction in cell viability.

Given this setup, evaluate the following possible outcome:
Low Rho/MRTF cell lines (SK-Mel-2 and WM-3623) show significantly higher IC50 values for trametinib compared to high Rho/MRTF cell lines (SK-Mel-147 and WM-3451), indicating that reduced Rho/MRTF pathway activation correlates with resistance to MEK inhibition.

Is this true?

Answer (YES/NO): NO